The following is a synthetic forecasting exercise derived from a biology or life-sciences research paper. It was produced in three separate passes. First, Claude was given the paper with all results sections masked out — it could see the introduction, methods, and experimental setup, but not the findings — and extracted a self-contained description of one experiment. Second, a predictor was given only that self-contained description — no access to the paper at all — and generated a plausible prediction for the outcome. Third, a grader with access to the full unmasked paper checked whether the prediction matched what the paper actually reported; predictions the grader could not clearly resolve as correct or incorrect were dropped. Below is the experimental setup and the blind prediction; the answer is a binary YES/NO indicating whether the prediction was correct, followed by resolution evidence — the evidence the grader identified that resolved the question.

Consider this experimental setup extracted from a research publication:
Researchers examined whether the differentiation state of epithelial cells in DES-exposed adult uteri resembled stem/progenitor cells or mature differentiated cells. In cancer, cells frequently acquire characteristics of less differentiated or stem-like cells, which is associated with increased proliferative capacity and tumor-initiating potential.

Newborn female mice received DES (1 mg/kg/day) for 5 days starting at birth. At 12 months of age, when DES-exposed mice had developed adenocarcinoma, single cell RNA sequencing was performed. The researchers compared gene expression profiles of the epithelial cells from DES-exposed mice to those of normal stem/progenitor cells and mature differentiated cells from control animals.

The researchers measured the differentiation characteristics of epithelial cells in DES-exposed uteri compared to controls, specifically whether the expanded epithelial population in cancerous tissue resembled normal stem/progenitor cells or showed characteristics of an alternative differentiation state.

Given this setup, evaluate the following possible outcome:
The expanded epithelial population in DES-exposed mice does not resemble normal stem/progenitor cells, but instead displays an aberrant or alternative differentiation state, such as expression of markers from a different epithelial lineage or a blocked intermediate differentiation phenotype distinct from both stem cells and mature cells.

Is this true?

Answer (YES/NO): YES